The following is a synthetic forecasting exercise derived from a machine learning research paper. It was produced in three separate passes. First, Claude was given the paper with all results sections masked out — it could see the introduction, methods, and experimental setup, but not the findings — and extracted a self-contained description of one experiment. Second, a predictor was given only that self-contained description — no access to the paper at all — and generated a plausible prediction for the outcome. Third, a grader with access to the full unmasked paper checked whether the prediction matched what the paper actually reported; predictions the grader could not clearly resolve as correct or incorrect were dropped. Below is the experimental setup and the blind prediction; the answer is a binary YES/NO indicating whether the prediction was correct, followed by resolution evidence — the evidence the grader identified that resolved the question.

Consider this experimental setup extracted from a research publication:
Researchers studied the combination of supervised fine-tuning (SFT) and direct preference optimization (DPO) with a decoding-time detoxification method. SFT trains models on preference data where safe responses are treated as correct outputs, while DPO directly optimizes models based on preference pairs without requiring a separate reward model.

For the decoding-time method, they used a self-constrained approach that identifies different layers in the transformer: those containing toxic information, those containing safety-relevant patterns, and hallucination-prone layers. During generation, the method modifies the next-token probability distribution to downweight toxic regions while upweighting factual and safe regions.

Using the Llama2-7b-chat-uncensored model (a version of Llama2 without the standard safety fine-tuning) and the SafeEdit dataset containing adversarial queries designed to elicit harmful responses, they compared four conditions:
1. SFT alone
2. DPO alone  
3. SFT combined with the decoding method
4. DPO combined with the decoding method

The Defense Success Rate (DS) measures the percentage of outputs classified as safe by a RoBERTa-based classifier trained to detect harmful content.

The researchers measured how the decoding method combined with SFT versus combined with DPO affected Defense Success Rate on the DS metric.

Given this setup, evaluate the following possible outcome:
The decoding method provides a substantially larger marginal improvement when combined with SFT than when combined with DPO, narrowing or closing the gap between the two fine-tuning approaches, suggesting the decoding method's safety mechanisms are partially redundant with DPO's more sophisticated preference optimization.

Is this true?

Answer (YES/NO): NO